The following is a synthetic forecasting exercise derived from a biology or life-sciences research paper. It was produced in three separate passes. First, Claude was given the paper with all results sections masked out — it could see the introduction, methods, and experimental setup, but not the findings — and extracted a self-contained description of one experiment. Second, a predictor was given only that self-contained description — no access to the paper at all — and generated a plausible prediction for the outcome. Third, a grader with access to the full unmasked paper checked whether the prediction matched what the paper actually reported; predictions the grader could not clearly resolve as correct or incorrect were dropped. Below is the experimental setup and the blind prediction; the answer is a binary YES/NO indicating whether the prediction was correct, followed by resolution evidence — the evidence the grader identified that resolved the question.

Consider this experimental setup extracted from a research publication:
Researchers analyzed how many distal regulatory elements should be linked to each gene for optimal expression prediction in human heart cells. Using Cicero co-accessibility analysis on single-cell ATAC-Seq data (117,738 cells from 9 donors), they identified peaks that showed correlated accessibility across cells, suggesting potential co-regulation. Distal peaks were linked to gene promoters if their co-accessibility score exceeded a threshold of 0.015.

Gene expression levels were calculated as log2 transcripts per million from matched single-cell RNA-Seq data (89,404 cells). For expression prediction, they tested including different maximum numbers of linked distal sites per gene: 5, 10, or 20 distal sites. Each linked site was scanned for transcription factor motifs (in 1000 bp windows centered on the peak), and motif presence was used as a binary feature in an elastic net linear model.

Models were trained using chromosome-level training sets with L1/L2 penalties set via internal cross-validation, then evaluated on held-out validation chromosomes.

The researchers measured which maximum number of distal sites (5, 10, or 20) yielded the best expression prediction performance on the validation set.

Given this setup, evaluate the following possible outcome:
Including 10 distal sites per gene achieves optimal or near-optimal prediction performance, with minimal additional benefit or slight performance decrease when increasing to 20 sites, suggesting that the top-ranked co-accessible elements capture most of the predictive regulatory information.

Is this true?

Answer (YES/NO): NO